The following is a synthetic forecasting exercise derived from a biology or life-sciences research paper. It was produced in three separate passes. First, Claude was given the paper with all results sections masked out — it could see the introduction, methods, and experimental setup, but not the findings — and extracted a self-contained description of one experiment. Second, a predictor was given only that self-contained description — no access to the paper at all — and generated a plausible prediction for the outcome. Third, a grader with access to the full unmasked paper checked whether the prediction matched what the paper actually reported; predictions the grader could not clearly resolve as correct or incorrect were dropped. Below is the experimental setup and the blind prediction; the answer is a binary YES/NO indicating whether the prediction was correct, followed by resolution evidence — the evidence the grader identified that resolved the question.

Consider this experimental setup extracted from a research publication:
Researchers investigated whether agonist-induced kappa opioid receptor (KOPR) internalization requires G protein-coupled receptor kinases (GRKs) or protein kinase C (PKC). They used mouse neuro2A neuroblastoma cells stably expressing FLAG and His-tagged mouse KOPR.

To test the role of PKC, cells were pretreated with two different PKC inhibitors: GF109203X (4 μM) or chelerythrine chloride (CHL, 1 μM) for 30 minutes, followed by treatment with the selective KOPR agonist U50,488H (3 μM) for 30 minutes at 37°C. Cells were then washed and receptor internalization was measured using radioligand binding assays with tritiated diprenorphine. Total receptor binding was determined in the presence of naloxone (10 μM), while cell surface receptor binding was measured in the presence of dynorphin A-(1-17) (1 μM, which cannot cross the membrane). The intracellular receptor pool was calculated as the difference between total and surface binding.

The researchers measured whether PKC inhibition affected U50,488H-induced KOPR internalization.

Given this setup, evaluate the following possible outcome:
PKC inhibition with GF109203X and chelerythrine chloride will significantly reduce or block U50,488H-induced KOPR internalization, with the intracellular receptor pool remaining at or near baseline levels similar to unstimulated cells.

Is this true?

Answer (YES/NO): NO